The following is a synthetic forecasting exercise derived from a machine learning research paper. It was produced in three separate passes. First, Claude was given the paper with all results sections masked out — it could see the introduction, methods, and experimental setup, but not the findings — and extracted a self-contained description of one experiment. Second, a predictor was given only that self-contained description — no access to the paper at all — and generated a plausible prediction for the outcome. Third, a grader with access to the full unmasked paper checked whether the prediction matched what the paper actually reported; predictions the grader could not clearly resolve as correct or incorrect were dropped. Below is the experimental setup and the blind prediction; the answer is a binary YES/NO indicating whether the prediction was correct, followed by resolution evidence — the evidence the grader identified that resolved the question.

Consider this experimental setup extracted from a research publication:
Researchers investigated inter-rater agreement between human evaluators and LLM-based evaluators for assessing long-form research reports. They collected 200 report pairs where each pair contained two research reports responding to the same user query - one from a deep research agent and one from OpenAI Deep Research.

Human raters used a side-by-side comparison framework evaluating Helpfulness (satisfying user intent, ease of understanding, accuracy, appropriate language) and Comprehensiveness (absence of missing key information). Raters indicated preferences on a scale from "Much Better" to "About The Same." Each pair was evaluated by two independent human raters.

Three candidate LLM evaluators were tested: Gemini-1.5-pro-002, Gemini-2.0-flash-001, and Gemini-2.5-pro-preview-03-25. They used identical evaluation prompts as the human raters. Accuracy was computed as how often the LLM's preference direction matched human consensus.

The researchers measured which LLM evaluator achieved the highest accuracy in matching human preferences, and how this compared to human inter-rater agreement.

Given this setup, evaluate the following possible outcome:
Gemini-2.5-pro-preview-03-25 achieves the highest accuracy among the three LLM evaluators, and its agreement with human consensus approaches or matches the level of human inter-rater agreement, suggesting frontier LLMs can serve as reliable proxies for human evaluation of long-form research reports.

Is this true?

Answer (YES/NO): NO